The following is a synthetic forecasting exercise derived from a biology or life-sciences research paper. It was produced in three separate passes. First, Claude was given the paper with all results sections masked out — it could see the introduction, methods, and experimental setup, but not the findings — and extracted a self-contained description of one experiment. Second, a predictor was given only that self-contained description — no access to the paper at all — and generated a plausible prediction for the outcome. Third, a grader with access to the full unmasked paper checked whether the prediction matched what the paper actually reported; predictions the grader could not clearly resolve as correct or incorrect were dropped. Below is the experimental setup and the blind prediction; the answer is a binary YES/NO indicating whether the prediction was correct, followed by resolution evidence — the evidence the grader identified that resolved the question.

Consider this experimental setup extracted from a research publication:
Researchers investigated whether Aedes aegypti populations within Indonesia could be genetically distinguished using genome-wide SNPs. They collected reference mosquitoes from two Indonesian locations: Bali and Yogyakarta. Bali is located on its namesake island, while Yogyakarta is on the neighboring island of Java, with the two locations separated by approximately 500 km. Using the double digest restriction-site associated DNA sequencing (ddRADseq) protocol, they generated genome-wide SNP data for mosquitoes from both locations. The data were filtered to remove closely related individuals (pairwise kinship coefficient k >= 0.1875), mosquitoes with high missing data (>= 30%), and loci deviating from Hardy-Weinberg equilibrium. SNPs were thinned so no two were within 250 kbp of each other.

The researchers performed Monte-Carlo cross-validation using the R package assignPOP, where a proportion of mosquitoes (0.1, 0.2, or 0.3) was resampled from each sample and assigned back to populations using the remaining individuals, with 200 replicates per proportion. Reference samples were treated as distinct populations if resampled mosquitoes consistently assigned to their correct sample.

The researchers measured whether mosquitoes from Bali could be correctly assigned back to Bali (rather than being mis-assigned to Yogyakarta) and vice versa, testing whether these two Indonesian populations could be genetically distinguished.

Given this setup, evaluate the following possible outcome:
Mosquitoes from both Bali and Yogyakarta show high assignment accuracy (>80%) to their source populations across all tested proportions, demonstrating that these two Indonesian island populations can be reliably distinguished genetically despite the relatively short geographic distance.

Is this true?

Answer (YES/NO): YES